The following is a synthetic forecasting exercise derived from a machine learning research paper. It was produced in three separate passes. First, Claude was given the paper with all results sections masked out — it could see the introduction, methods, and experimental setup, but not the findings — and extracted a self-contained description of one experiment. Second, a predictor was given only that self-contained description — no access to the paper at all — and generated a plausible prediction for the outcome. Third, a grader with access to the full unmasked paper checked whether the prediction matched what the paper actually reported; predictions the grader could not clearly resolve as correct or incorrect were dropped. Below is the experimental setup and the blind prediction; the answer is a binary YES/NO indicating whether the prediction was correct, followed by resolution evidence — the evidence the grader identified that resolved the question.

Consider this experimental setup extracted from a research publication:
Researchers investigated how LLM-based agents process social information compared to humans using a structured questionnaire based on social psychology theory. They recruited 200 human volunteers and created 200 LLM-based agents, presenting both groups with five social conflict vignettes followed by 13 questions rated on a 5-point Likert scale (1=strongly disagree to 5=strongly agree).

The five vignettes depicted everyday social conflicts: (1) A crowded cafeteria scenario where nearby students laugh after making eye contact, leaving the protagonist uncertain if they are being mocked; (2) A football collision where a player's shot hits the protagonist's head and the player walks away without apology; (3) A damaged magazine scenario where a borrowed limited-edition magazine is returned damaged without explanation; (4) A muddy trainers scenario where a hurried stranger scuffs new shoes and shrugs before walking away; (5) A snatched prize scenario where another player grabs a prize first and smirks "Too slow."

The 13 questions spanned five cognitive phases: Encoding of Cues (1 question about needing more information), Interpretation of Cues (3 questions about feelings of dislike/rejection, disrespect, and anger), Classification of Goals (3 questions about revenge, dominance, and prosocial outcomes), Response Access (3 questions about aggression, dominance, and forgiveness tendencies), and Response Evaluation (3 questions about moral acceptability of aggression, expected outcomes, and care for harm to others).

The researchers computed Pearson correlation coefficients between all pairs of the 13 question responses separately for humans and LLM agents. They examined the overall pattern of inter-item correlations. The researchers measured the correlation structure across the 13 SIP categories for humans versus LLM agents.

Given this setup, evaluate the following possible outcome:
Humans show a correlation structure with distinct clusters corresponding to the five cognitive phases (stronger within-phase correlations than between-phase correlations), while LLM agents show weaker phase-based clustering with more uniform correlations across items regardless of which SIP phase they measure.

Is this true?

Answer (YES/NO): NO